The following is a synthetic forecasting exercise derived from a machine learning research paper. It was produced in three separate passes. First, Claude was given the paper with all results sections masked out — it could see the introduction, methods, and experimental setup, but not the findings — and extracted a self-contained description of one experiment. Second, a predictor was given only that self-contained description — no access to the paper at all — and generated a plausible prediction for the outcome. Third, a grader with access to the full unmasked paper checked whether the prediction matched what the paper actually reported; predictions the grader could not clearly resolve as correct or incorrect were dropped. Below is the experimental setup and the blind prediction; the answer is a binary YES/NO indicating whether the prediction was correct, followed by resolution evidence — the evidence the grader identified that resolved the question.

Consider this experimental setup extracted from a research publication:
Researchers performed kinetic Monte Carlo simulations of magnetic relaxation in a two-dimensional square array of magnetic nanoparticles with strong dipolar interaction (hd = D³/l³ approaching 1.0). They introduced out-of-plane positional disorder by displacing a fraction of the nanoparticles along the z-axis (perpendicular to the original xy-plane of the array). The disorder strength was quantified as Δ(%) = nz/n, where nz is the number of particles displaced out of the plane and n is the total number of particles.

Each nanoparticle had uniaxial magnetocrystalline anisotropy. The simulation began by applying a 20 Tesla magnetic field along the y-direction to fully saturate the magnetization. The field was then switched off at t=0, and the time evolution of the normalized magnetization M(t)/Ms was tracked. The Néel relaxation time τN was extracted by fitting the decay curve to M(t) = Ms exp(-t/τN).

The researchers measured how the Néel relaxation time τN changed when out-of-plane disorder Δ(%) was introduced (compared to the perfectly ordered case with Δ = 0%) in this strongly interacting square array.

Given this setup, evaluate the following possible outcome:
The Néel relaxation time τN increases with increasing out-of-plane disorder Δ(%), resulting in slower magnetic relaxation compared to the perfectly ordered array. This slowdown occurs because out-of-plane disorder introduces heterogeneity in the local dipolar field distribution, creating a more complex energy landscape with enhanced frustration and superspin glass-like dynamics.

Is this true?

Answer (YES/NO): NO